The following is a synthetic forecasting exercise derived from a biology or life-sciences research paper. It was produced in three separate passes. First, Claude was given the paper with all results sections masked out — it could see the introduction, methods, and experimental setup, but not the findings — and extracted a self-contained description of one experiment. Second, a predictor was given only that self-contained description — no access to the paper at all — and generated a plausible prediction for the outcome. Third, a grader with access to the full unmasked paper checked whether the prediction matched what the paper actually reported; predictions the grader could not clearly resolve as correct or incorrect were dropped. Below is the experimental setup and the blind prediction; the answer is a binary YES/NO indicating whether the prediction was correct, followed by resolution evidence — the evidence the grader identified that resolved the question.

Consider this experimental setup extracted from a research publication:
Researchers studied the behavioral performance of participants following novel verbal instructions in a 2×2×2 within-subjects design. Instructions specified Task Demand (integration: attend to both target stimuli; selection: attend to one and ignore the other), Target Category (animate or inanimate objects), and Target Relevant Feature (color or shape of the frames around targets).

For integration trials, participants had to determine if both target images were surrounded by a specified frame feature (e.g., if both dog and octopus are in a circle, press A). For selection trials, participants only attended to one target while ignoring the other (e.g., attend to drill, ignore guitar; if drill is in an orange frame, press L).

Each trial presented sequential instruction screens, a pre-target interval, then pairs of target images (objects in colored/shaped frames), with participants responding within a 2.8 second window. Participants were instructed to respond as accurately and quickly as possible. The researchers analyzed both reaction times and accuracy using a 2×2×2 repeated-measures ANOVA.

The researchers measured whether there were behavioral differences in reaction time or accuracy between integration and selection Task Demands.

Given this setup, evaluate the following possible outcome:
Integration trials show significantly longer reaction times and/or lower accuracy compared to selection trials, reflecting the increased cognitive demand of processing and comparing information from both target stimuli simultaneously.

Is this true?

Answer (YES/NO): NO